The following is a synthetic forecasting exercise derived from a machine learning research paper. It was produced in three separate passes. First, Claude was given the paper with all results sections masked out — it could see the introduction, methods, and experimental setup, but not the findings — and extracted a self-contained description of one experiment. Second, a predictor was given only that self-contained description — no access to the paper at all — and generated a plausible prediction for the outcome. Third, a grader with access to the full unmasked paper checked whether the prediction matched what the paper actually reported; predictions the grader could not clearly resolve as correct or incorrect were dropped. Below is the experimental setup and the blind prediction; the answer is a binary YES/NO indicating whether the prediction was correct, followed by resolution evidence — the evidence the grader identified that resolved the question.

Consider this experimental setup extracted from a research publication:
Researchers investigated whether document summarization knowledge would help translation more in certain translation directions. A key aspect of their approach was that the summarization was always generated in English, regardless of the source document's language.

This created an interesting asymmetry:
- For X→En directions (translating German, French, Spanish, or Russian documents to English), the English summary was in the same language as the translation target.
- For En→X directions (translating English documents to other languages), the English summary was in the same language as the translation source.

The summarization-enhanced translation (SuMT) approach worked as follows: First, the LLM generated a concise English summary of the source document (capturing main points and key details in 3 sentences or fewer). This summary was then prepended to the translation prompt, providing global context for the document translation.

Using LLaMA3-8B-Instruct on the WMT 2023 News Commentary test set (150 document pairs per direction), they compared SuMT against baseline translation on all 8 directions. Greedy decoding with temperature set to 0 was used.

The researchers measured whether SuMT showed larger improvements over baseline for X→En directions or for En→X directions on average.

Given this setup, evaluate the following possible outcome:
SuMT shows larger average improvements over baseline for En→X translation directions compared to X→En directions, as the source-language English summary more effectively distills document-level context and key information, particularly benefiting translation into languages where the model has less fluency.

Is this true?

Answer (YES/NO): NO